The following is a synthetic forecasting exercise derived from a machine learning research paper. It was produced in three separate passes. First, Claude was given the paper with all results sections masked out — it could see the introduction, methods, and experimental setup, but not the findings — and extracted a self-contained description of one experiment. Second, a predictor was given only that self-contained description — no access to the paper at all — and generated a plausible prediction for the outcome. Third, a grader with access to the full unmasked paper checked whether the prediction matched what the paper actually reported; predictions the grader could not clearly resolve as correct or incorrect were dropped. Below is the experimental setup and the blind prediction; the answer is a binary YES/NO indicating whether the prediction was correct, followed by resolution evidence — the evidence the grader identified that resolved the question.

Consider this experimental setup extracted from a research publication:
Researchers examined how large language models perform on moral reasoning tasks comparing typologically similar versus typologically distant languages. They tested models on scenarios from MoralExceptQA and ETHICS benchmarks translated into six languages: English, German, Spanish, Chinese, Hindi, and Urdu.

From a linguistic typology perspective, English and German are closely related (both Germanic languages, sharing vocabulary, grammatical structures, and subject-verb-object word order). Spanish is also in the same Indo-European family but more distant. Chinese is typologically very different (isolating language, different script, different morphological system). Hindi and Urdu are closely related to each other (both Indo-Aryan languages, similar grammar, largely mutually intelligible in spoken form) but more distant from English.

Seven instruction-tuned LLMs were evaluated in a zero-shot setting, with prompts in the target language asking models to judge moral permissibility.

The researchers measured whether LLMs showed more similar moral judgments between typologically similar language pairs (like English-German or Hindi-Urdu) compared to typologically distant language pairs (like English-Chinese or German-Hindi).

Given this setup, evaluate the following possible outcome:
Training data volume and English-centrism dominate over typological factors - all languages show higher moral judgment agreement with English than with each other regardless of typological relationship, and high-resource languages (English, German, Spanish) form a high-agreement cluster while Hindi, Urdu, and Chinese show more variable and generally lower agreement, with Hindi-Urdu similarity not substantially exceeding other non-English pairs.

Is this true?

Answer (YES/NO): NO